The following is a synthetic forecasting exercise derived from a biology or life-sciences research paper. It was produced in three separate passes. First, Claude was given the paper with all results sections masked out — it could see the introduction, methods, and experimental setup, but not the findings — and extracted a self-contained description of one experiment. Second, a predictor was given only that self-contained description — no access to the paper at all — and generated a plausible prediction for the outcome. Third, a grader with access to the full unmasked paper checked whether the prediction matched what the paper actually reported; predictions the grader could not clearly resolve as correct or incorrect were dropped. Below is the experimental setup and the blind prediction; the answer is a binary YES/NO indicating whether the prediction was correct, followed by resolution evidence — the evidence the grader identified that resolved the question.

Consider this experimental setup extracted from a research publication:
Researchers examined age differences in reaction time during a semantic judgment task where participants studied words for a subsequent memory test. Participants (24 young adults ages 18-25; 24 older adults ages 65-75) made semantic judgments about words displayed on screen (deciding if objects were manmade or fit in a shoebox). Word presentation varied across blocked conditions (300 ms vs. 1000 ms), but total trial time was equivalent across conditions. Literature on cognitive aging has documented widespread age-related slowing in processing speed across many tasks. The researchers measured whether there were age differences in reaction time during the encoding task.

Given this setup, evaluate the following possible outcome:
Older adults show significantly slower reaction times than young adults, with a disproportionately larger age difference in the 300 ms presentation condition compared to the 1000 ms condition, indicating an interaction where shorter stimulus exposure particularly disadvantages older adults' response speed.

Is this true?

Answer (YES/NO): NO